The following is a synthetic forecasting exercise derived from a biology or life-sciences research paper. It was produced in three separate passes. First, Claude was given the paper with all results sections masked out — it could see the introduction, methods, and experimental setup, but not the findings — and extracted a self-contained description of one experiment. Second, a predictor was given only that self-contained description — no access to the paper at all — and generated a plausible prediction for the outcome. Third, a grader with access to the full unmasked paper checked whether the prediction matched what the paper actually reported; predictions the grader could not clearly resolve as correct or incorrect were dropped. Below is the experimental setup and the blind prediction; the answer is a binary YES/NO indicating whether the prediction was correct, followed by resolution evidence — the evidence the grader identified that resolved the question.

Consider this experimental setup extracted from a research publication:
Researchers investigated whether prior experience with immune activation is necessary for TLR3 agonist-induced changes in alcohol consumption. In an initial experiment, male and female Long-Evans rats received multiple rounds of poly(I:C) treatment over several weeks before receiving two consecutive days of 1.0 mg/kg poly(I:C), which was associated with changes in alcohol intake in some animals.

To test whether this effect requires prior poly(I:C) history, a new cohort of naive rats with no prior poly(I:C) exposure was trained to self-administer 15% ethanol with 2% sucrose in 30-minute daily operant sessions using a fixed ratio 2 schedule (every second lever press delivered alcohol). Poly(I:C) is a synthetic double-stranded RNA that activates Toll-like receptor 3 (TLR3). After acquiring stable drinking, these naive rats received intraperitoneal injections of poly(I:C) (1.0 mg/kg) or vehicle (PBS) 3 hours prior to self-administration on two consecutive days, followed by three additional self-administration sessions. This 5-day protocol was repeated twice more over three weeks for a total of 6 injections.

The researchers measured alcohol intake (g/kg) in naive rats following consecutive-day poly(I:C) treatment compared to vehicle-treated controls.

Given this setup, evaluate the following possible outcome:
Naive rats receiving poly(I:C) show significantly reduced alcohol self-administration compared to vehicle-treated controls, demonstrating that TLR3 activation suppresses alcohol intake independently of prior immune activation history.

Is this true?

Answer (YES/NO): NO